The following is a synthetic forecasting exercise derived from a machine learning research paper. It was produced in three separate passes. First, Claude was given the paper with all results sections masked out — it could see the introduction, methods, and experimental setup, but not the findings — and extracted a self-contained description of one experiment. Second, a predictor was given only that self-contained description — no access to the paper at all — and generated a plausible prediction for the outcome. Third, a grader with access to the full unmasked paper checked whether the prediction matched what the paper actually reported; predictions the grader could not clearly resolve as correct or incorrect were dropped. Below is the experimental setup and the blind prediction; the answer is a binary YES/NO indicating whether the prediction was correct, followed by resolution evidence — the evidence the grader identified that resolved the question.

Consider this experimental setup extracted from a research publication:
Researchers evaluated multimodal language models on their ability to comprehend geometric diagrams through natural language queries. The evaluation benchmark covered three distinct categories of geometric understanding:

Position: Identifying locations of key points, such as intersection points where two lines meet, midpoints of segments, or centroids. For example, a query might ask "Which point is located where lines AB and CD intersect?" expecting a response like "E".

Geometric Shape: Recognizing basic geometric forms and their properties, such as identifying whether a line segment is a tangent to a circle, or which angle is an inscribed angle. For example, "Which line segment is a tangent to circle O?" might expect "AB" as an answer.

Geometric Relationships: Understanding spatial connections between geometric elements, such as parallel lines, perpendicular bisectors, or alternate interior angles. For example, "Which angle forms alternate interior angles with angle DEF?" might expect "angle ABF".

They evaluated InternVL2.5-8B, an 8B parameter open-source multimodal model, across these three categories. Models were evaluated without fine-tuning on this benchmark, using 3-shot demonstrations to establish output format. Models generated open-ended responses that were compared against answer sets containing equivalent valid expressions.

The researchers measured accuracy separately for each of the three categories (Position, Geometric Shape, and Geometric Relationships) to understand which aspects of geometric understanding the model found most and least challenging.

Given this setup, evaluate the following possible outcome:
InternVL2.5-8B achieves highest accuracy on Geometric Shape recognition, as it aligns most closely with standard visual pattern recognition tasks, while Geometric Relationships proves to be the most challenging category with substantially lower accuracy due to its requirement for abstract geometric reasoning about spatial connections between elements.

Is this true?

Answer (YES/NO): YES